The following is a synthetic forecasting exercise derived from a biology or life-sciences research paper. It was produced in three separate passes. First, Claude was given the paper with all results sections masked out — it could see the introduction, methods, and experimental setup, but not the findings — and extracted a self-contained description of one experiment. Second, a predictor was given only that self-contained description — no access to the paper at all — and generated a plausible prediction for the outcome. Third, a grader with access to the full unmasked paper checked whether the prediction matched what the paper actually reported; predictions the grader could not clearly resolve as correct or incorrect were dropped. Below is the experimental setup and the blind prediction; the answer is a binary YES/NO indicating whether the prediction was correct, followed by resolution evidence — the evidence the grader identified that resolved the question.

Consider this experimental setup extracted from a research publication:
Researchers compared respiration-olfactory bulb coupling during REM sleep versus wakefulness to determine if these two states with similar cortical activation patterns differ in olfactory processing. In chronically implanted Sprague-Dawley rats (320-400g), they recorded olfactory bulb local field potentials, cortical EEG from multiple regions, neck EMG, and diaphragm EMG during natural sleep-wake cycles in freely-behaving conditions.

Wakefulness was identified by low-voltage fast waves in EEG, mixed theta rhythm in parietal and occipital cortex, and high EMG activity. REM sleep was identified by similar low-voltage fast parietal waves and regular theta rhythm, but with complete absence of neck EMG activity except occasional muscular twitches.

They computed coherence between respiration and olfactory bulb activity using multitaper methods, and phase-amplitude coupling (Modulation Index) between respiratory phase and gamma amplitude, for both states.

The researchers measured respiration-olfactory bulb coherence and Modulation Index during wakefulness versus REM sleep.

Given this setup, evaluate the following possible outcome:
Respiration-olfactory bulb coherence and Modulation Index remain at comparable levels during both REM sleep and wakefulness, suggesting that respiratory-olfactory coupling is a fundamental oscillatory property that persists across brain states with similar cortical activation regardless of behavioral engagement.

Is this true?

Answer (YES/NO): NO